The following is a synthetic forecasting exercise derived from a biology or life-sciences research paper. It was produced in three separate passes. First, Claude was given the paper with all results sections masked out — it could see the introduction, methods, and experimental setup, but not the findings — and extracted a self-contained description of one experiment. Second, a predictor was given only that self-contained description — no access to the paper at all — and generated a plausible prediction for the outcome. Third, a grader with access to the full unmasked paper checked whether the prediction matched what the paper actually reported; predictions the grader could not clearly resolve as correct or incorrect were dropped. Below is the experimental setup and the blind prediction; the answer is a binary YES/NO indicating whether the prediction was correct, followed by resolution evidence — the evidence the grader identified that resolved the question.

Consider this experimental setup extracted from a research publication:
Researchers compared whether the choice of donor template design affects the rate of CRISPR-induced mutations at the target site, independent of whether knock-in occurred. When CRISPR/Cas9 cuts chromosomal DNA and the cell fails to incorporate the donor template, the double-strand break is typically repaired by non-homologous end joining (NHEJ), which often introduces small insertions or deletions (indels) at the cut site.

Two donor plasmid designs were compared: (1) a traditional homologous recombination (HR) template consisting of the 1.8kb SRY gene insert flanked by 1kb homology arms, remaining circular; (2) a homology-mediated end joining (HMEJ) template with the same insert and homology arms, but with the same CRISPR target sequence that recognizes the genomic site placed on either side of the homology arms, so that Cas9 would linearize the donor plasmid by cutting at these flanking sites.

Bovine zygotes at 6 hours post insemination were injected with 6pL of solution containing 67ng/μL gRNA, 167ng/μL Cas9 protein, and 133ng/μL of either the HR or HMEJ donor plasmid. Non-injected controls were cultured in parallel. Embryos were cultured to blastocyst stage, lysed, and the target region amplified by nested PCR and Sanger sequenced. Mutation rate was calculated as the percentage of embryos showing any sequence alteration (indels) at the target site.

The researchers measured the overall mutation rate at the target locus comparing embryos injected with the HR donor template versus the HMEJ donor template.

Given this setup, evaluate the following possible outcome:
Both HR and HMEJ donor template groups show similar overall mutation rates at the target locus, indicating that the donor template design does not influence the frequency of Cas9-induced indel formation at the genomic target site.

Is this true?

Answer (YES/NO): YES